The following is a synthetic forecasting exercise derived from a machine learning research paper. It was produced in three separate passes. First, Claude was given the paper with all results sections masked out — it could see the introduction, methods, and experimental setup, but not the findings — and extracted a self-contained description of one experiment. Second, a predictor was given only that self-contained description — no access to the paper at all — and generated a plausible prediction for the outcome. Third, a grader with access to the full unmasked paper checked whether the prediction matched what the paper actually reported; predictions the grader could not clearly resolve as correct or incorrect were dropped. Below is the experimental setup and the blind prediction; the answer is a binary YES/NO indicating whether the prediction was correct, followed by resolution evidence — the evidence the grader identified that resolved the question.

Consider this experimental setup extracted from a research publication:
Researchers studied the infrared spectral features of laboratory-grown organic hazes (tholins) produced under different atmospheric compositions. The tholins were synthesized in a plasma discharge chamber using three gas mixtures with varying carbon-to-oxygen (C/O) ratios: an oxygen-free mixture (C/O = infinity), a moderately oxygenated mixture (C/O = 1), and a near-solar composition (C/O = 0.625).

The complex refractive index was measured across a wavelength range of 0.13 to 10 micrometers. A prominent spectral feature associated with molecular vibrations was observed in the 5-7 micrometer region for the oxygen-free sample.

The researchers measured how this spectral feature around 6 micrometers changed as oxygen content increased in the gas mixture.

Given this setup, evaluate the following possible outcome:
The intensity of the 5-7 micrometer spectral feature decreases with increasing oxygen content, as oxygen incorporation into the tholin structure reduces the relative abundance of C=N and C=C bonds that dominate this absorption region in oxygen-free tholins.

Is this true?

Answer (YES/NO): NO